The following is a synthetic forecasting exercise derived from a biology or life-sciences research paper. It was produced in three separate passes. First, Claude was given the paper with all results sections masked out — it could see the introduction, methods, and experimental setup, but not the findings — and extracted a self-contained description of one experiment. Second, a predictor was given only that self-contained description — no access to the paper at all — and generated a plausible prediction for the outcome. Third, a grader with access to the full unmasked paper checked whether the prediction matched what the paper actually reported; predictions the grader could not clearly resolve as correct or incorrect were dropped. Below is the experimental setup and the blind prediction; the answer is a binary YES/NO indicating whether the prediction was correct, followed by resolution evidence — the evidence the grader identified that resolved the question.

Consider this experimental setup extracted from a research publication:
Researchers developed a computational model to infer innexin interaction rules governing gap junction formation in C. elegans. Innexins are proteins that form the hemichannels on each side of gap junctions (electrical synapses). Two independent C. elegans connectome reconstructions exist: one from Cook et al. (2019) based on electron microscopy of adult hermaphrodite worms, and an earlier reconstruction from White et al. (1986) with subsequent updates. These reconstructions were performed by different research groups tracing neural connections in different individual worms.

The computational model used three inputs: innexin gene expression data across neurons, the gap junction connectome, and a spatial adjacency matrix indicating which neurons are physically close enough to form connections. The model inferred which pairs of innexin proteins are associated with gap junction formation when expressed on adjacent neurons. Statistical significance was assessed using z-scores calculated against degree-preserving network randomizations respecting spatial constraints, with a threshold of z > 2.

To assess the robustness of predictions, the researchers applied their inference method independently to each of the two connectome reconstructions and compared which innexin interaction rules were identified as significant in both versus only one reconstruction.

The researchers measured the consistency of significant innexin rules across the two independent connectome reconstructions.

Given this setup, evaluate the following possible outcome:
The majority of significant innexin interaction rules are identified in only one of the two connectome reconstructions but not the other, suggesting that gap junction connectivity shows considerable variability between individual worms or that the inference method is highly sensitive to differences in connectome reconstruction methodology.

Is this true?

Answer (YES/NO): NO